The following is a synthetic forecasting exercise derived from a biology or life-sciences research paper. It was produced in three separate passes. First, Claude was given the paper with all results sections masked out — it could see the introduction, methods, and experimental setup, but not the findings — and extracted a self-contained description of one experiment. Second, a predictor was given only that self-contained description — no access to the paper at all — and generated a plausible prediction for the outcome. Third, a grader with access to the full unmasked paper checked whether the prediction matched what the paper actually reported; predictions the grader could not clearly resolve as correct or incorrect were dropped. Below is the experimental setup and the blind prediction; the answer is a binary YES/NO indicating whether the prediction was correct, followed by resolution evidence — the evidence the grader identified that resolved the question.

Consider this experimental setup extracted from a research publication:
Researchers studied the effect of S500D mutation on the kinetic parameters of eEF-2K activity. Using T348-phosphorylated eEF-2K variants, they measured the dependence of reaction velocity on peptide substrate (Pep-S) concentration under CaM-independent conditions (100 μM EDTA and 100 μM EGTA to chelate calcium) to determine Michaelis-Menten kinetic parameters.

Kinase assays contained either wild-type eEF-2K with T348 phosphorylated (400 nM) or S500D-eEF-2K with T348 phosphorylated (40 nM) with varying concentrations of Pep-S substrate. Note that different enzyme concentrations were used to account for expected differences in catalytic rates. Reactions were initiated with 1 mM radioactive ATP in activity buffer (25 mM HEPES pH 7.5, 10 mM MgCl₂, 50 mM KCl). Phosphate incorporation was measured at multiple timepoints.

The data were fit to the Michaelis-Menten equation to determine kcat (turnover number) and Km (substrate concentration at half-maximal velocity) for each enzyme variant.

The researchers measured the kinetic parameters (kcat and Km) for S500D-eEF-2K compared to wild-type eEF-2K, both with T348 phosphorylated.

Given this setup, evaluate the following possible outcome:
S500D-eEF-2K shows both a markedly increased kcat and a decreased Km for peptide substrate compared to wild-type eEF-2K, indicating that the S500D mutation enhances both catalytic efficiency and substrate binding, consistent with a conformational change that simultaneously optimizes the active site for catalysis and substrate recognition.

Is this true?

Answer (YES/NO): NO